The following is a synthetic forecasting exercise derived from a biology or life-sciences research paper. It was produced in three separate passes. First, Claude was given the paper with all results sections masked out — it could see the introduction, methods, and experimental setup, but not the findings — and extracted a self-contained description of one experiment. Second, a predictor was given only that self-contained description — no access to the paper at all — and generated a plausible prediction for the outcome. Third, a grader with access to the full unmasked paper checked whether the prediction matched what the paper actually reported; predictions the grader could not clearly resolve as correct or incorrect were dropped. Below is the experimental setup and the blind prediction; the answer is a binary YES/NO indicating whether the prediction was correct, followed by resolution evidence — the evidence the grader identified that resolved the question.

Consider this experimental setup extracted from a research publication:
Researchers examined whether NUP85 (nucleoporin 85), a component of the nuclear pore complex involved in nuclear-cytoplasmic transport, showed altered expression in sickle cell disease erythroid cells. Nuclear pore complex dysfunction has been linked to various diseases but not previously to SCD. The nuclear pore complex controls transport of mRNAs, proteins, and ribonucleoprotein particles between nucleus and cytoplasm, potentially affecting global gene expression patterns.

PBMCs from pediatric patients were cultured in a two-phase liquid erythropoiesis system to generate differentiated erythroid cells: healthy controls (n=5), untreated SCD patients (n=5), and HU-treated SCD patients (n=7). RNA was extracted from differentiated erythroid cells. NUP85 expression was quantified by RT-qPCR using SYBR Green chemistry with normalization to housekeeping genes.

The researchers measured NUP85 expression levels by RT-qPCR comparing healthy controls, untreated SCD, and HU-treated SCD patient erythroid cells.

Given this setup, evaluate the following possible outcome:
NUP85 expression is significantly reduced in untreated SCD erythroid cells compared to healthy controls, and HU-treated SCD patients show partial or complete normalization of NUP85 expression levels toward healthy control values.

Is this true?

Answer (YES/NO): NO